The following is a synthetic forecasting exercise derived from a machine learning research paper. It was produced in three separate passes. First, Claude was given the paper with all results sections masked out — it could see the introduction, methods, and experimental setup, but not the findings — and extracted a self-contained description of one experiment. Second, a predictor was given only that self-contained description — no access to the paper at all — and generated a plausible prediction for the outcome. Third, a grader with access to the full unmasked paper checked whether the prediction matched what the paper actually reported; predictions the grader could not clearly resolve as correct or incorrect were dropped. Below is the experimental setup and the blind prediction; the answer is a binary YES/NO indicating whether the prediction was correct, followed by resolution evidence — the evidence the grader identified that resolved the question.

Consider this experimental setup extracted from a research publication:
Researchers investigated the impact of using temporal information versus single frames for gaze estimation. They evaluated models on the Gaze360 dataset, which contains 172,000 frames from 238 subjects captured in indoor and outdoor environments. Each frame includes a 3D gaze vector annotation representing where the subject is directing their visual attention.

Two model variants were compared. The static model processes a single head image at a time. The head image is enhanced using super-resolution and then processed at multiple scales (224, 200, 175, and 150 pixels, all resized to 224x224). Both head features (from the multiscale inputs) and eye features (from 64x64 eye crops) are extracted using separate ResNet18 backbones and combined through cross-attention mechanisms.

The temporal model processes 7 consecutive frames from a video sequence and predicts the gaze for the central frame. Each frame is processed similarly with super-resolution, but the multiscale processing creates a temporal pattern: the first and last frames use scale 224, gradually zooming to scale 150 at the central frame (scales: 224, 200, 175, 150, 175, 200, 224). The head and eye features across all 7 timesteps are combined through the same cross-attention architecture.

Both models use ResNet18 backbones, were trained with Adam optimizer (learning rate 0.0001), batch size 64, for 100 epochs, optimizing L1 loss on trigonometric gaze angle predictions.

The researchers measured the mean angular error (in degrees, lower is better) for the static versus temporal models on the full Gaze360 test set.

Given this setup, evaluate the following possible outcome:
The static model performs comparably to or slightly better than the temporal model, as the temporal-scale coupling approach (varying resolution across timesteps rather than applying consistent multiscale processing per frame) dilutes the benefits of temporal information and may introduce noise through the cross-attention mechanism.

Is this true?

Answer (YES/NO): NO